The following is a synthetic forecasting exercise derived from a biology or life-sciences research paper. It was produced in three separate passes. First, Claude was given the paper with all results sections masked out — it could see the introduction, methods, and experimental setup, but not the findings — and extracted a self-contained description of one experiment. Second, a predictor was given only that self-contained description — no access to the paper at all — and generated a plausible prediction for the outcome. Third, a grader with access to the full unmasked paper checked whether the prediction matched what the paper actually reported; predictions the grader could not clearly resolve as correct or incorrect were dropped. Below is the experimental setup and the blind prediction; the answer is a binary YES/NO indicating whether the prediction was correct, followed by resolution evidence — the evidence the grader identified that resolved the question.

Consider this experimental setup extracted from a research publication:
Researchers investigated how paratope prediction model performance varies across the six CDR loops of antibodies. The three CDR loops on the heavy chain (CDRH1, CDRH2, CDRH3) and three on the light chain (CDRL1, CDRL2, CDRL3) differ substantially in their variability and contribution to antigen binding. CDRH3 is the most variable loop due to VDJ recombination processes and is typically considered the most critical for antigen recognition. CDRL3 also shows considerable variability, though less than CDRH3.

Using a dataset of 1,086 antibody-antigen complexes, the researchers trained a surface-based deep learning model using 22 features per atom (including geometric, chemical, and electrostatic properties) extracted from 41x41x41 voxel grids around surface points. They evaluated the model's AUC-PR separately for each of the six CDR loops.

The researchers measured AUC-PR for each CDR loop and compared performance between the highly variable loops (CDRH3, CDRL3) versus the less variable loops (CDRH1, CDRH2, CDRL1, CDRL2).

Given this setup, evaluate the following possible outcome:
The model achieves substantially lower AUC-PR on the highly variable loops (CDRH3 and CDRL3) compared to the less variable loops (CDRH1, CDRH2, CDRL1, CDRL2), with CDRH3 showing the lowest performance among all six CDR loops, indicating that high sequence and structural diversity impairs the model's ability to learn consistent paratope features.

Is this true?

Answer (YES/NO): NO